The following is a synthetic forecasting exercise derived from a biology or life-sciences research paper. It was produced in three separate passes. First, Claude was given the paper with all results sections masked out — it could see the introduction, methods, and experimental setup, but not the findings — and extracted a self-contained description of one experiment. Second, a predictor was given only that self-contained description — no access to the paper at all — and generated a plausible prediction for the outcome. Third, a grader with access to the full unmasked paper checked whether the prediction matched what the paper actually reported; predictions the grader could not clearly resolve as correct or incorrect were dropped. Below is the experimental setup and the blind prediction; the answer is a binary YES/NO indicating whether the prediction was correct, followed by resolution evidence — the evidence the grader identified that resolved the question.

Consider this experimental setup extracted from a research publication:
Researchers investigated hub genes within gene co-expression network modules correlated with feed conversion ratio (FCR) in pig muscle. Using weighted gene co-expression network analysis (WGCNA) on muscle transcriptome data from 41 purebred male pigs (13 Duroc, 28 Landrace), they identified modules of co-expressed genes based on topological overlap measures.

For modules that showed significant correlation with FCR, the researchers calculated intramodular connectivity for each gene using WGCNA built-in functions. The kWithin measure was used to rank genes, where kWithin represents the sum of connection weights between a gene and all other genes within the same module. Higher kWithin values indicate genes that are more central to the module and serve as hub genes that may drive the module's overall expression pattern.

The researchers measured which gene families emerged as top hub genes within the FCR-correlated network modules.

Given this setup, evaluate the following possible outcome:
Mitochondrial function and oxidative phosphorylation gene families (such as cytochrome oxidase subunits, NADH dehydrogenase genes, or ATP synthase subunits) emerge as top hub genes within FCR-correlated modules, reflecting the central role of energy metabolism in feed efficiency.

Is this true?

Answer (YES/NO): YES